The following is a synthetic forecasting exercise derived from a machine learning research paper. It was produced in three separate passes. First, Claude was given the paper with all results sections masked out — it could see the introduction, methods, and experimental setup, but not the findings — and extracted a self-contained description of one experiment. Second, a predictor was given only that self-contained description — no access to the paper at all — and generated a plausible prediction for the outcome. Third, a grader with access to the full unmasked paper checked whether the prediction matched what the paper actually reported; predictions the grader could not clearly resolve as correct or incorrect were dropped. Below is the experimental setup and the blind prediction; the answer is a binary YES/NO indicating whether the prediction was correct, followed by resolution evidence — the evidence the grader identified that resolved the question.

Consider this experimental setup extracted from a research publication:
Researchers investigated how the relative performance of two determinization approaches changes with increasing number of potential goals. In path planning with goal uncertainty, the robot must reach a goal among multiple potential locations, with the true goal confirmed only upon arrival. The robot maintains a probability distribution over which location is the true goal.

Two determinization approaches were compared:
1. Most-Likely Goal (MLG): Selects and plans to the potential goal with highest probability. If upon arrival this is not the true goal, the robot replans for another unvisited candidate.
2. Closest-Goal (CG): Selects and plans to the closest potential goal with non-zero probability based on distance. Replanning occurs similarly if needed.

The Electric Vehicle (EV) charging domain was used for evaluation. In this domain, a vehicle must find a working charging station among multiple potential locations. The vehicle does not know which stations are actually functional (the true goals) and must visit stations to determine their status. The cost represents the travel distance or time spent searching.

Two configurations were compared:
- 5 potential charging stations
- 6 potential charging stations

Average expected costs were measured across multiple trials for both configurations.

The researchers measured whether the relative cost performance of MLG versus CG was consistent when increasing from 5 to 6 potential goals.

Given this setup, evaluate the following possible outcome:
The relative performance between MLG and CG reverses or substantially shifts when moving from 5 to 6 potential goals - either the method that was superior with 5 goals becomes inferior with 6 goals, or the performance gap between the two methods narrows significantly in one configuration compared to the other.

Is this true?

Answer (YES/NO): YES